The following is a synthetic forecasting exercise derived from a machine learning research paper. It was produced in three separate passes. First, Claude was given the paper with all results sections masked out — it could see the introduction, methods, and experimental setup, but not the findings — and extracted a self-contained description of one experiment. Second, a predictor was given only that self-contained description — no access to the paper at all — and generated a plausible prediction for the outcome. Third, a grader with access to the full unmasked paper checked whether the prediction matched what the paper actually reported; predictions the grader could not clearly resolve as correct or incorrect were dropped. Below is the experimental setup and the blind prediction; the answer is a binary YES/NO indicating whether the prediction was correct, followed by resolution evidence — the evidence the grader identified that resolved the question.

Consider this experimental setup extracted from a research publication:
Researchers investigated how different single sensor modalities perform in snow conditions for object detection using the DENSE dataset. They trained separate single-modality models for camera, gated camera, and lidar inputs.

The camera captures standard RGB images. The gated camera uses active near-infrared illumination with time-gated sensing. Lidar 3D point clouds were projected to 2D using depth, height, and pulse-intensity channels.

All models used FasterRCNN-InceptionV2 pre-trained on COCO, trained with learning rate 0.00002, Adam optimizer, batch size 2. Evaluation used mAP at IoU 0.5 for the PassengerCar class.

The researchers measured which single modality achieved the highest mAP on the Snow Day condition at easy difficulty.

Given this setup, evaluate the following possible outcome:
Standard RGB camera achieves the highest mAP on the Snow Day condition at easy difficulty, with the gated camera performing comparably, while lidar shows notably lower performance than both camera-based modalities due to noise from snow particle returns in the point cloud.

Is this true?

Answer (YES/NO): NO